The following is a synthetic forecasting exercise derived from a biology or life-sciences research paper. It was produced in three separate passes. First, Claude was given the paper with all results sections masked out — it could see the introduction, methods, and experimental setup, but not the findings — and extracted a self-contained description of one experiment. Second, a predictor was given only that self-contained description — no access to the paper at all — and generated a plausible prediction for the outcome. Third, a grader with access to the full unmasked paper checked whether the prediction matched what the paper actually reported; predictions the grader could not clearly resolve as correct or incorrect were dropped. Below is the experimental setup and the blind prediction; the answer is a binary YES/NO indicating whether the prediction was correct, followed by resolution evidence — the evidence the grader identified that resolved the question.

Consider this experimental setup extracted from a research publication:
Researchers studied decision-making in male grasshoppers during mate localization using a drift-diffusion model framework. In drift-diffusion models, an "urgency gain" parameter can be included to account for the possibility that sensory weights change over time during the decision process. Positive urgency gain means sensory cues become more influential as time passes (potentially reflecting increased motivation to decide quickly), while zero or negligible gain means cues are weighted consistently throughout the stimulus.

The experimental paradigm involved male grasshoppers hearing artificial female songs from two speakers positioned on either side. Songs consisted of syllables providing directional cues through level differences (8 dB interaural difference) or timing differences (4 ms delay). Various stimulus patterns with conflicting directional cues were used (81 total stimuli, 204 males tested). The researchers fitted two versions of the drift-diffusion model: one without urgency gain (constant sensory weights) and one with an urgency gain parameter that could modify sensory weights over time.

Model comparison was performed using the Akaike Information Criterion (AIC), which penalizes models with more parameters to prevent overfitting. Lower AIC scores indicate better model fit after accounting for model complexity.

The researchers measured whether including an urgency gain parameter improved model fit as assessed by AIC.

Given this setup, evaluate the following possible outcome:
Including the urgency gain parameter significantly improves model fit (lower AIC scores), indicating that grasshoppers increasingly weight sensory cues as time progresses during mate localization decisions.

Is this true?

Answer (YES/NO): NO